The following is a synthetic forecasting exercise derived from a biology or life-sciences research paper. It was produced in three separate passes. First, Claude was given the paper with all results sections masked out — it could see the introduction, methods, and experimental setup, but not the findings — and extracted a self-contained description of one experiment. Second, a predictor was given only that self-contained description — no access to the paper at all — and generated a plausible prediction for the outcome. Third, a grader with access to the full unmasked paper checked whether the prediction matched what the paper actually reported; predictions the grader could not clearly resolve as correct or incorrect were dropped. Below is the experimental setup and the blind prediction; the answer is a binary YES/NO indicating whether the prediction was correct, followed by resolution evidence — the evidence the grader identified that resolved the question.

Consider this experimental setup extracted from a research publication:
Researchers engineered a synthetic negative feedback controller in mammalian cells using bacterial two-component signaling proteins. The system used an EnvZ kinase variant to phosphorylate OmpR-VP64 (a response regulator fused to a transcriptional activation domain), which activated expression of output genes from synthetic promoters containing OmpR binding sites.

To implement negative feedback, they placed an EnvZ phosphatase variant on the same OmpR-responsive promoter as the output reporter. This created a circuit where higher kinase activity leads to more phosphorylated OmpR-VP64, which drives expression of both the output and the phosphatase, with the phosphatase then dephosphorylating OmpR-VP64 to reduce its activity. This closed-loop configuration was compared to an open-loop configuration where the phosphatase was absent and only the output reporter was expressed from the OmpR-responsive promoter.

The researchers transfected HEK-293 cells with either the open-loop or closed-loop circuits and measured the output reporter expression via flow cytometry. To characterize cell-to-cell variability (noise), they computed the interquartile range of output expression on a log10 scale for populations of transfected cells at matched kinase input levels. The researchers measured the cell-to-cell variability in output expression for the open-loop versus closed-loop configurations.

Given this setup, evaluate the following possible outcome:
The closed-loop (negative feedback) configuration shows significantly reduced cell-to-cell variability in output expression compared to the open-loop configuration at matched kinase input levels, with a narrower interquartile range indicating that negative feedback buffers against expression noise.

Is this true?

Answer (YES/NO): YES